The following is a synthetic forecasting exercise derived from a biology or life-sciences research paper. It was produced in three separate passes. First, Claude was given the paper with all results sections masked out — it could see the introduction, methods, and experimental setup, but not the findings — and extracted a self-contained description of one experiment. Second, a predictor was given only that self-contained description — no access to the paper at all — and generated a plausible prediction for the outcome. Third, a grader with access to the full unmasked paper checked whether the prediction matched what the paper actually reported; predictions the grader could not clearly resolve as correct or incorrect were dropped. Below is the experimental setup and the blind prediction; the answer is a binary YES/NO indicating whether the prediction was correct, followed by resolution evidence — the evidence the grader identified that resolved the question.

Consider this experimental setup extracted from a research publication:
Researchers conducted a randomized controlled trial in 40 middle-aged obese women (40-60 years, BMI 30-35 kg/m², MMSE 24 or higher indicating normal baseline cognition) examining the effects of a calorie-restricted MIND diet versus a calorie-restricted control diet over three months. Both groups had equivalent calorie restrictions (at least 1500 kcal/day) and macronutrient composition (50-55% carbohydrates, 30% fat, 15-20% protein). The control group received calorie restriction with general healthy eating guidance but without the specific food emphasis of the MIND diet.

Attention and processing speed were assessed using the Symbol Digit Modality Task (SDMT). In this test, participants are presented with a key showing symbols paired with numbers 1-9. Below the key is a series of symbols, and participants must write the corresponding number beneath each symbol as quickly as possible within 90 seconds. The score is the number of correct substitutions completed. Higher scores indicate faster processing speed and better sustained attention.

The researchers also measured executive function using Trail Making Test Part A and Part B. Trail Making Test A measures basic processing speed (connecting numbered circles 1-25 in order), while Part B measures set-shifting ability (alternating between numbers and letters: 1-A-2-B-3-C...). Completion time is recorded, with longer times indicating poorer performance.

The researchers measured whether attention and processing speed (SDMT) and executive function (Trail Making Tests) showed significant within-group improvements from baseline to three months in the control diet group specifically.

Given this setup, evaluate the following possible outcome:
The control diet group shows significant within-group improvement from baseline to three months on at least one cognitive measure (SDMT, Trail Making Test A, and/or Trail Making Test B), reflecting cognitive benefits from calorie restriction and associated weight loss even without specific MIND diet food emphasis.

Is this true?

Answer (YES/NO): YES